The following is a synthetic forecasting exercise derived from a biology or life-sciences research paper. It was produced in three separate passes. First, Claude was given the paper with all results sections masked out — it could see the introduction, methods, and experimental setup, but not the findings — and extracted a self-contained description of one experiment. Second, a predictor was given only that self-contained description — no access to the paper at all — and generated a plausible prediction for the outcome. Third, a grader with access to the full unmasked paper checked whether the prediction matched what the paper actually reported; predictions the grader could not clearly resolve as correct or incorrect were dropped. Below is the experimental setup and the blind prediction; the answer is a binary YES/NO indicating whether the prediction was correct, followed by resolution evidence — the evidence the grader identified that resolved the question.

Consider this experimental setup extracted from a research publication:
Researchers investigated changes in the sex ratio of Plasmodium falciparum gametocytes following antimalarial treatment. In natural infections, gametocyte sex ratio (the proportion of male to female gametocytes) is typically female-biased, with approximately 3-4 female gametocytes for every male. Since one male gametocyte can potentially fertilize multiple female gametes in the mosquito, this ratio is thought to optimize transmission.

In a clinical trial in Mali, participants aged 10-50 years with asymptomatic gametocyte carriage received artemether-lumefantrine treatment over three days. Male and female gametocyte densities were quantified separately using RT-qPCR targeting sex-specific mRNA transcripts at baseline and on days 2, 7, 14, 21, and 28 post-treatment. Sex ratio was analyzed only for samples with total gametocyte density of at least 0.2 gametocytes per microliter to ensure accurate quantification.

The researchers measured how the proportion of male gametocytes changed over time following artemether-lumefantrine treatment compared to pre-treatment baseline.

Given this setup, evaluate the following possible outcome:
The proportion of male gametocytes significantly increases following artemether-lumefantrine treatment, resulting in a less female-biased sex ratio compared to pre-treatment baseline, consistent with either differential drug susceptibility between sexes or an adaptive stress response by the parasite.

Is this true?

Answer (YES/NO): YES